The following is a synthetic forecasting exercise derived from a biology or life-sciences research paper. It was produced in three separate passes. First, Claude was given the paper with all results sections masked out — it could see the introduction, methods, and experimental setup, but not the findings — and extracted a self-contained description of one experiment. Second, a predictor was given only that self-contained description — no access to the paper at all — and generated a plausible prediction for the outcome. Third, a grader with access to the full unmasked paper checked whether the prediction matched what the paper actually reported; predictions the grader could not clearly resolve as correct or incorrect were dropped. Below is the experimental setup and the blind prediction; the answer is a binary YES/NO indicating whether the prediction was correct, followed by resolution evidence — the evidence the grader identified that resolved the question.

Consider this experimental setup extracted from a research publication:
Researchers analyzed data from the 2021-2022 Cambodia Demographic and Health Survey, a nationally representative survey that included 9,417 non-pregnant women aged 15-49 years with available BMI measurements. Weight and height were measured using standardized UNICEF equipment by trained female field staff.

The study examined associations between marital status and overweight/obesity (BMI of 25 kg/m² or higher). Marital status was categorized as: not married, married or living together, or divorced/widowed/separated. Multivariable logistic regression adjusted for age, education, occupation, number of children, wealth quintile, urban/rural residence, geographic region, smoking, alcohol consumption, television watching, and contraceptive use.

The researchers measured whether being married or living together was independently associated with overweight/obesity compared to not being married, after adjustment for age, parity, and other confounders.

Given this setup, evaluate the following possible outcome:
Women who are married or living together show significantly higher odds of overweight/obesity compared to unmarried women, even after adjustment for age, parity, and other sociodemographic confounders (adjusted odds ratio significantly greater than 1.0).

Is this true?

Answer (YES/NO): YES